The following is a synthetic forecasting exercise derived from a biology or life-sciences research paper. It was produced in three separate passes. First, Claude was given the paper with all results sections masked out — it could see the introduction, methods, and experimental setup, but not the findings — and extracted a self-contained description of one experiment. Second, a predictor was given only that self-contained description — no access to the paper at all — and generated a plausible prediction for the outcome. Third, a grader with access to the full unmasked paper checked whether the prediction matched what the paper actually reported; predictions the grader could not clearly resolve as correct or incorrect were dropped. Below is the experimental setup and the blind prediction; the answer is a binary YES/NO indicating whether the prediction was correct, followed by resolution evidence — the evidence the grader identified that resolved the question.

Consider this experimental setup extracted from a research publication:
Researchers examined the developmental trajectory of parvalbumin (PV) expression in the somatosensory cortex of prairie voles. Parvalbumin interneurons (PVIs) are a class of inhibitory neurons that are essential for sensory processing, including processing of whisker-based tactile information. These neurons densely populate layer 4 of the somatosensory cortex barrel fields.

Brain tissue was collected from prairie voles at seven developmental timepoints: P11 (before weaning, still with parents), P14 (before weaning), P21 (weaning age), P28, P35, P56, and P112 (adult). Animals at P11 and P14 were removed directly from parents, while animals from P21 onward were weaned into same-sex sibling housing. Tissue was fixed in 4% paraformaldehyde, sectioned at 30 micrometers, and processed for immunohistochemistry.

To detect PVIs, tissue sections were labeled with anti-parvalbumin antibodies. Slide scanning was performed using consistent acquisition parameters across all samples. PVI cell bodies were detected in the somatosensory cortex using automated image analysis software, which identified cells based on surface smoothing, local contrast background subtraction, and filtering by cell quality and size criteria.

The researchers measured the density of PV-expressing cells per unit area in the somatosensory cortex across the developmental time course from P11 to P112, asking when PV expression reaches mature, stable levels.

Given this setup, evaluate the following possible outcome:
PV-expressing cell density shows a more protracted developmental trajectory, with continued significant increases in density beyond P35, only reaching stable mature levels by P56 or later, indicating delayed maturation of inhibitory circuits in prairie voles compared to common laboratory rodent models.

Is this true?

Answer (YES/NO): NO